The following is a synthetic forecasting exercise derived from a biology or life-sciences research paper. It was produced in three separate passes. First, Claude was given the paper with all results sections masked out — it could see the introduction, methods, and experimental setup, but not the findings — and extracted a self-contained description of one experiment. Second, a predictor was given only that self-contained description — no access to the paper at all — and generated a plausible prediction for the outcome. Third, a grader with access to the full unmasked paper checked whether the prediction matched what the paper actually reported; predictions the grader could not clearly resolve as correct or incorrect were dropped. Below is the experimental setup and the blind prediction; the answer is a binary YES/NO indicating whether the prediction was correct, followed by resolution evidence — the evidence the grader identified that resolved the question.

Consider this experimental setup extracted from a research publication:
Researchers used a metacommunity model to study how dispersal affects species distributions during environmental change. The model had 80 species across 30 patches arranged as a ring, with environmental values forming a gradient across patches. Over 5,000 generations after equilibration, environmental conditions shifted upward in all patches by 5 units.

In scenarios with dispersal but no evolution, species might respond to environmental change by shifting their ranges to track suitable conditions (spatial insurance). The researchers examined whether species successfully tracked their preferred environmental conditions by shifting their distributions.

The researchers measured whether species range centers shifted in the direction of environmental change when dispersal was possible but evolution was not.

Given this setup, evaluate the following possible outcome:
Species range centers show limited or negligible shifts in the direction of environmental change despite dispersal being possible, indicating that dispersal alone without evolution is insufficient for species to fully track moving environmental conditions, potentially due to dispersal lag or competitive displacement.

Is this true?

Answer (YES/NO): NO